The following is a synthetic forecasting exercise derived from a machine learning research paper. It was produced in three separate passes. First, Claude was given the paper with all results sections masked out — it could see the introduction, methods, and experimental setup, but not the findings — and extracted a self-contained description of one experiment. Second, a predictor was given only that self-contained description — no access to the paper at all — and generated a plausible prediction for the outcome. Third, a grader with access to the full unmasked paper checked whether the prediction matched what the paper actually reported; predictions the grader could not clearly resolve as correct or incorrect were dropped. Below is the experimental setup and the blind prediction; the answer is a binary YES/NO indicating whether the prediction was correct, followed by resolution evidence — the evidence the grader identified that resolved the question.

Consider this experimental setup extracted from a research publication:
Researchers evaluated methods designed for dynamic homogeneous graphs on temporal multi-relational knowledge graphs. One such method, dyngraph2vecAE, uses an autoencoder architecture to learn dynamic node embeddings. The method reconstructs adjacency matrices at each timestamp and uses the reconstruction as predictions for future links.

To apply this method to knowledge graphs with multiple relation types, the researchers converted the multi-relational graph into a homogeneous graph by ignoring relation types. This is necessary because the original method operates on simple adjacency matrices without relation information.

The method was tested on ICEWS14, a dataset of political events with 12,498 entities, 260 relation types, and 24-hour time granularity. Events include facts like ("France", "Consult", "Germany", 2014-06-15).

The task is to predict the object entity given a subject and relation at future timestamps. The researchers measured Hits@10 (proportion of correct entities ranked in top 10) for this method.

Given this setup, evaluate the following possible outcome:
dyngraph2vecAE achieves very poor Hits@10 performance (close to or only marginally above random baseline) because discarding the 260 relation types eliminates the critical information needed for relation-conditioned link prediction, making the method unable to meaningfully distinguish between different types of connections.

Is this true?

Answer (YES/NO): NO